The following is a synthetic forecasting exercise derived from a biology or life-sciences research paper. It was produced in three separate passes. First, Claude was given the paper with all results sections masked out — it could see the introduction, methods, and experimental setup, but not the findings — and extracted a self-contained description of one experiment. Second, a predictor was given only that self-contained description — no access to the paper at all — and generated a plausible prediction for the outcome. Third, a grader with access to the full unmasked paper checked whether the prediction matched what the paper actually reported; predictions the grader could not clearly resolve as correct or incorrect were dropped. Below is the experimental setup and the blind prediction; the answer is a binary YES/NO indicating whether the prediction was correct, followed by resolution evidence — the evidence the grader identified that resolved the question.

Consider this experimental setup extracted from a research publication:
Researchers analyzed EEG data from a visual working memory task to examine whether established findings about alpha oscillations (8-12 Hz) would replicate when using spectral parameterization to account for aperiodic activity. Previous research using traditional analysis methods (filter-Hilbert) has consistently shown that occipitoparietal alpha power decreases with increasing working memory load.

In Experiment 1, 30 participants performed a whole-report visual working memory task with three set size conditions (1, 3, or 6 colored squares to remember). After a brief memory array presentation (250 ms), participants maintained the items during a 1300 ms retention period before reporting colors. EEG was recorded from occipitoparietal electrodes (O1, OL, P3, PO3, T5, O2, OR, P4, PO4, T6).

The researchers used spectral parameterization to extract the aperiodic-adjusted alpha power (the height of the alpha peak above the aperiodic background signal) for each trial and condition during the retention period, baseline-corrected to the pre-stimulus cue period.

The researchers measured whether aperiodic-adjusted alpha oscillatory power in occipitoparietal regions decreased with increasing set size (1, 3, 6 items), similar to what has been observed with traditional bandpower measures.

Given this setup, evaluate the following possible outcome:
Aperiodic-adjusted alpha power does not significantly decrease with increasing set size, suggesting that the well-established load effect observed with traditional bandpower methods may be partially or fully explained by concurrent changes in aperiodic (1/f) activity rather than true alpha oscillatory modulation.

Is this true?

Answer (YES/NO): NO